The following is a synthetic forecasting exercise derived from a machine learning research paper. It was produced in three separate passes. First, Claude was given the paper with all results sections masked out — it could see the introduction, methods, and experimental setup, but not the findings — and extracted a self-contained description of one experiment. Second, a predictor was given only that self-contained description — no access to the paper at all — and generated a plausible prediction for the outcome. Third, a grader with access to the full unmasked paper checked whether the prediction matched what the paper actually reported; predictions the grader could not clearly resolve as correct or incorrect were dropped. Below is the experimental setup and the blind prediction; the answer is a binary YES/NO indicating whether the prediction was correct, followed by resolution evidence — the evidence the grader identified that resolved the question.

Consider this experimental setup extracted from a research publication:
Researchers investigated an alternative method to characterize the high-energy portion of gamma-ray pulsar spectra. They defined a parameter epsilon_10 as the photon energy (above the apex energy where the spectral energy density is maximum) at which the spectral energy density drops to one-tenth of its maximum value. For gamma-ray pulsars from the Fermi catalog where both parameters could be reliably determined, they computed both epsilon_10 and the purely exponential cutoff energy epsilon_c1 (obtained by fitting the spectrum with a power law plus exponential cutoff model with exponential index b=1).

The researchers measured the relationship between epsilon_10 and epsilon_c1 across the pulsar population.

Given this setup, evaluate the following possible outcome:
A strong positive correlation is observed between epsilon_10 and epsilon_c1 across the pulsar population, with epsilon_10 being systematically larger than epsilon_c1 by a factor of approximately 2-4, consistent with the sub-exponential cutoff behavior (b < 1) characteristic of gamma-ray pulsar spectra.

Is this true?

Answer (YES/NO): YES